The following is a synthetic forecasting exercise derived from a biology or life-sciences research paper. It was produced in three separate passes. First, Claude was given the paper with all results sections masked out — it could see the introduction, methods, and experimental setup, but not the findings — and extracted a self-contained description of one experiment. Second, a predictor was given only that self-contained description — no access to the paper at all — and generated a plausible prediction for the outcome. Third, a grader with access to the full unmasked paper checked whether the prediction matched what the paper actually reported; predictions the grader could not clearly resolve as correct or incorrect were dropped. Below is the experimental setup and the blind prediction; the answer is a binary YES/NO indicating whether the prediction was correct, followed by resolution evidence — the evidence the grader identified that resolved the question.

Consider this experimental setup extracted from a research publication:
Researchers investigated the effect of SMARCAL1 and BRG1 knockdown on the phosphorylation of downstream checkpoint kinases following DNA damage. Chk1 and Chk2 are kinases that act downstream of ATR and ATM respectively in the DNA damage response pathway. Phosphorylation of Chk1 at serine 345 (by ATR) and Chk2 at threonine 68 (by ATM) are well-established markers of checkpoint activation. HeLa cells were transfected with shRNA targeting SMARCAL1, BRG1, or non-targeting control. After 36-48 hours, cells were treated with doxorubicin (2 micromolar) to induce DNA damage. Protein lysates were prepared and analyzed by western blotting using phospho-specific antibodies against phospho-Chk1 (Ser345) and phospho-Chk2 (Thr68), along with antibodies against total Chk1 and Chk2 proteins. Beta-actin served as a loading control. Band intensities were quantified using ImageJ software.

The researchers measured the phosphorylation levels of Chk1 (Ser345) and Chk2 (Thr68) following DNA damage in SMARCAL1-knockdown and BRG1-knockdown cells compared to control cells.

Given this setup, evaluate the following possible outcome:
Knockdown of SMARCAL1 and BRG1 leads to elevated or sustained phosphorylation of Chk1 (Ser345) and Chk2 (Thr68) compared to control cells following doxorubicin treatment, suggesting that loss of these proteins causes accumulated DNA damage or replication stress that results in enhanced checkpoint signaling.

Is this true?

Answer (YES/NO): NO